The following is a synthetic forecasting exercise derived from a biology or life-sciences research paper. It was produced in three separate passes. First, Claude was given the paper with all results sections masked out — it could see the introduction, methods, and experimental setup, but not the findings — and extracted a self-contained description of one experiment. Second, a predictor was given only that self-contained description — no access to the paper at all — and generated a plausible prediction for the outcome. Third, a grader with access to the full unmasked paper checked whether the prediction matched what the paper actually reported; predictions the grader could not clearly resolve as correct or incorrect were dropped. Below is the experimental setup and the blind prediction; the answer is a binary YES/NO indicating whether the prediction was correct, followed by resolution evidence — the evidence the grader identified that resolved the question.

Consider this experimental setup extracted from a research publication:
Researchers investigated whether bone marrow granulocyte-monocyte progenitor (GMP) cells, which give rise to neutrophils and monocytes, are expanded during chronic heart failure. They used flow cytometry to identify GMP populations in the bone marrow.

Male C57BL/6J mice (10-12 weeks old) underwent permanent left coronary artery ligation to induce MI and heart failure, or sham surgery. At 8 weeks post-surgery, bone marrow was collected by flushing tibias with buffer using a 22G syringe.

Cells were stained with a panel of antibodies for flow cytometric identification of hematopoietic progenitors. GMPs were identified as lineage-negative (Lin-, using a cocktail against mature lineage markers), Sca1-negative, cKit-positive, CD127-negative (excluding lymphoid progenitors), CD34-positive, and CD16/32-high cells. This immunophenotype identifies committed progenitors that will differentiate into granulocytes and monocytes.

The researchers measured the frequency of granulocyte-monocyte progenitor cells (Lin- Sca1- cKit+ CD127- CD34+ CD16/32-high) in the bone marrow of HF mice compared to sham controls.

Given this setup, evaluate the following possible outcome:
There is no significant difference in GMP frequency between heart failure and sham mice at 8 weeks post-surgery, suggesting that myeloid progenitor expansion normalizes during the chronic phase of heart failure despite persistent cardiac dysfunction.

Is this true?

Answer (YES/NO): NO